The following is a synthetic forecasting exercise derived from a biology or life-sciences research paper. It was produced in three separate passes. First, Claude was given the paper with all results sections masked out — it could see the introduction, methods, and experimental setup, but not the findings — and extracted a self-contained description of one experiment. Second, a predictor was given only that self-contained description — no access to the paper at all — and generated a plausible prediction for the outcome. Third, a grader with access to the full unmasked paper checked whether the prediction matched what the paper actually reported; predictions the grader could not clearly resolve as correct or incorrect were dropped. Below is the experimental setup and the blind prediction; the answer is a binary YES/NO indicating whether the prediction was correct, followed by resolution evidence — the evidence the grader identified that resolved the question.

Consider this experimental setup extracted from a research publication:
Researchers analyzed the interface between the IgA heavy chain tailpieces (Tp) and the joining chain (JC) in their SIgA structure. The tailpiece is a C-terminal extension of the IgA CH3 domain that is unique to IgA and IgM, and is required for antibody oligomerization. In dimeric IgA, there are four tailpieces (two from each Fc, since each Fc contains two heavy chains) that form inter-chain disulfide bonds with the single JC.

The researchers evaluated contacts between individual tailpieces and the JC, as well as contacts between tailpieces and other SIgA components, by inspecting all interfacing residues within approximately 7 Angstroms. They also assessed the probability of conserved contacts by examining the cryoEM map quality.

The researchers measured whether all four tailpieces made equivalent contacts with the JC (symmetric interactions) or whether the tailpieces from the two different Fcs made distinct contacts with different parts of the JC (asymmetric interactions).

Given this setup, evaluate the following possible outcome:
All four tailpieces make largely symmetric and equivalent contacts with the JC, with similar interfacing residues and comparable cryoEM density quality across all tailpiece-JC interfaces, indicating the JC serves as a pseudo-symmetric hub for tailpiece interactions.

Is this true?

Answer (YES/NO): NO